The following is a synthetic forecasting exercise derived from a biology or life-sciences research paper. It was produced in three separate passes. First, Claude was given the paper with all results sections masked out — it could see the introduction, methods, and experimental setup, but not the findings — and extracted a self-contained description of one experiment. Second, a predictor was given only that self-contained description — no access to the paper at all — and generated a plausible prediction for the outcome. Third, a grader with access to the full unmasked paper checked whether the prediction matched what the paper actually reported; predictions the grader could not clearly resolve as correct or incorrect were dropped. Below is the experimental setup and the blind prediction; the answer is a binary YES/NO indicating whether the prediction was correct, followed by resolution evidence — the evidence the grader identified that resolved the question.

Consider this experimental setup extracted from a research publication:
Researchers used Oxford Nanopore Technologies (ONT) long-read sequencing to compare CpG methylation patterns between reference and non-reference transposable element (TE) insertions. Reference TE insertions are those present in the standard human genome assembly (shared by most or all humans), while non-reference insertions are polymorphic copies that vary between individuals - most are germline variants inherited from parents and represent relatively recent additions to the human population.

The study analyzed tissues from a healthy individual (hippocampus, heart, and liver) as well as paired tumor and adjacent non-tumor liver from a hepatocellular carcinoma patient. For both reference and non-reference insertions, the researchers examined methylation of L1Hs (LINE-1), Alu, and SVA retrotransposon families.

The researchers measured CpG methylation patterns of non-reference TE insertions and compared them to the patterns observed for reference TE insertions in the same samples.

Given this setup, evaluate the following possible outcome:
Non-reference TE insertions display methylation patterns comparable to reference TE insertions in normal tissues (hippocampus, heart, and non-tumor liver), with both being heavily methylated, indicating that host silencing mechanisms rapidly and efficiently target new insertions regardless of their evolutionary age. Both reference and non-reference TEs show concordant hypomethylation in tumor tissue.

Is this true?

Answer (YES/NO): NO